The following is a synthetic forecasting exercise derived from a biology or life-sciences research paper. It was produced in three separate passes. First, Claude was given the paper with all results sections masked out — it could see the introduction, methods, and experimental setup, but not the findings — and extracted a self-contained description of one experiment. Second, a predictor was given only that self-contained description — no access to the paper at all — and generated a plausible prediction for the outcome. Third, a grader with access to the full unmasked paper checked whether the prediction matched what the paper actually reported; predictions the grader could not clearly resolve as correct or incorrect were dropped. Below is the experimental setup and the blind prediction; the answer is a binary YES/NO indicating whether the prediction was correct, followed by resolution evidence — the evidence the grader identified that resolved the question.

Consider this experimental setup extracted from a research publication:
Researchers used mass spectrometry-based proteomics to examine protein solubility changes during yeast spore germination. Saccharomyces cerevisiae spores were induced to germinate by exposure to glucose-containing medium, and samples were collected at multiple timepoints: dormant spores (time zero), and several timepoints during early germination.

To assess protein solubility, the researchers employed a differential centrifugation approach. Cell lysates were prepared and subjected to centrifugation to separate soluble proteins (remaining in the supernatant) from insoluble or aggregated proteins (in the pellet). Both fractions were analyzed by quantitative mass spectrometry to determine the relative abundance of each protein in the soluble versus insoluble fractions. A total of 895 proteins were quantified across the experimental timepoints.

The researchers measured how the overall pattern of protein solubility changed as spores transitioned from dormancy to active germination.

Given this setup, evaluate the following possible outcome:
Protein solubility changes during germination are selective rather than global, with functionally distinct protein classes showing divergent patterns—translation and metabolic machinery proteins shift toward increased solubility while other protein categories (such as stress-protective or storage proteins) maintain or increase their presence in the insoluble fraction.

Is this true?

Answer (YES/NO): NO